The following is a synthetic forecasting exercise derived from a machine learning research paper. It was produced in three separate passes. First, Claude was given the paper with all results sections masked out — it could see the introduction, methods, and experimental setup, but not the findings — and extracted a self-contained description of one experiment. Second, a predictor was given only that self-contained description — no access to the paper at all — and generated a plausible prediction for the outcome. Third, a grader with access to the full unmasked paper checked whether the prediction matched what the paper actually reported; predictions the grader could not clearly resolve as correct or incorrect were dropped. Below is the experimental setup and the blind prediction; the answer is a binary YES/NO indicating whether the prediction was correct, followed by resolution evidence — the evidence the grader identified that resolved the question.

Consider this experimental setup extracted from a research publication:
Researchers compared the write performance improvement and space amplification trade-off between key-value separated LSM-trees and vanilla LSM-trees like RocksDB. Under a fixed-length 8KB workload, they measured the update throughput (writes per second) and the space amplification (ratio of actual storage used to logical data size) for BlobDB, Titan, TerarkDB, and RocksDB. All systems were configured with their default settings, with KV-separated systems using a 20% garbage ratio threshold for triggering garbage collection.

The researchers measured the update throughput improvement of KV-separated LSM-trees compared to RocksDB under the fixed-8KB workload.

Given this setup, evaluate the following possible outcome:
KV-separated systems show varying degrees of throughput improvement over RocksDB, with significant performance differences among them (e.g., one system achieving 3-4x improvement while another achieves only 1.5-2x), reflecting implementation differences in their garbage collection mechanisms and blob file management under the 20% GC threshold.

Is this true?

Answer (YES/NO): NO